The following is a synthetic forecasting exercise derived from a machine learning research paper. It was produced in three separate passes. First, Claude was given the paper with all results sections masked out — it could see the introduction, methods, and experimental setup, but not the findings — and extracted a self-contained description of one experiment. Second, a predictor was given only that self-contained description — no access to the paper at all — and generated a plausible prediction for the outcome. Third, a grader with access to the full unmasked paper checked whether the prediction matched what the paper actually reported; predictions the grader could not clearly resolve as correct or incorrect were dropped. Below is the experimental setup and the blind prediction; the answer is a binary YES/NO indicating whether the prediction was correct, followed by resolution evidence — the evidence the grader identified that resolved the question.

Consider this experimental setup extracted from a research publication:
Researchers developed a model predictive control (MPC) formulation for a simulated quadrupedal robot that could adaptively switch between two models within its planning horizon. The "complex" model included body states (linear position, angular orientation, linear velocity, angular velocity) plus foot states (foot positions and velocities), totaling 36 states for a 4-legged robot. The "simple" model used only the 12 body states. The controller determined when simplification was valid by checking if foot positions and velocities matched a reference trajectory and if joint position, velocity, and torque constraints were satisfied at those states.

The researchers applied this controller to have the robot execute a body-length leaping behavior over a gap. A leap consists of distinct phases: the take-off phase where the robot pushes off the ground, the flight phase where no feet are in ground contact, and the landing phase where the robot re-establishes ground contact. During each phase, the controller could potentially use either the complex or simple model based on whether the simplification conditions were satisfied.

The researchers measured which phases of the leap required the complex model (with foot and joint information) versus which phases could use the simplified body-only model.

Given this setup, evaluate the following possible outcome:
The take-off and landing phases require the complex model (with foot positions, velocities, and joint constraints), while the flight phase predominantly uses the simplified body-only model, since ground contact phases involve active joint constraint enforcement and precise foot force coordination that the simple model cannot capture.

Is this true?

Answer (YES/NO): YES